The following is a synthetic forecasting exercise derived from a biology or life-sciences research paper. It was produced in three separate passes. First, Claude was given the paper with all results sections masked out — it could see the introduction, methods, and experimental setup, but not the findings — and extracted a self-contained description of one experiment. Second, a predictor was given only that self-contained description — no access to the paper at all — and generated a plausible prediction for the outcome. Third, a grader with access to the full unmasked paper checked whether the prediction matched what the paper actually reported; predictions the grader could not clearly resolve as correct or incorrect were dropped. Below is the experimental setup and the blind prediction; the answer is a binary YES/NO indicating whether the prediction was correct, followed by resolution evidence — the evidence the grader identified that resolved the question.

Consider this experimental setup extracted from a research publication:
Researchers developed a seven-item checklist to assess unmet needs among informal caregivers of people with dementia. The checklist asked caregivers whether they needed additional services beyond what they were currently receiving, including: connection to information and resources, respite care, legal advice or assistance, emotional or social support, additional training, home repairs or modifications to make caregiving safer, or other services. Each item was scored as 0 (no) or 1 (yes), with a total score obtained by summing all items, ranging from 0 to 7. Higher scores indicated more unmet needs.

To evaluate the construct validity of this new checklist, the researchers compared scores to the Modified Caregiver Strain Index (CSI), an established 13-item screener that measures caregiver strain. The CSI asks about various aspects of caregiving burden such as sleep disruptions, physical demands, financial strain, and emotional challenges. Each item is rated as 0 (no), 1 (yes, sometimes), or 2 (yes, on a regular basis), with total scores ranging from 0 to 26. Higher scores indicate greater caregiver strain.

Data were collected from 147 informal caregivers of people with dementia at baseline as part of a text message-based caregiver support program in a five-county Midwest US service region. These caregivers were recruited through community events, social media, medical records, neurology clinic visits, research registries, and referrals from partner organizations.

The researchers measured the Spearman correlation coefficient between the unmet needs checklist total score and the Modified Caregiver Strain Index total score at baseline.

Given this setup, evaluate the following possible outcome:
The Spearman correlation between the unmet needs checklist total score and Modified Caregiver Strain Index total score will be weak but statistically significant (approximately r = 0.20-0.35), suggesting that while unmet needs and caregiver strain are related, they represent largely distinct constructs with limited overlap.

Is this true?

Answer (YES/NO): YES